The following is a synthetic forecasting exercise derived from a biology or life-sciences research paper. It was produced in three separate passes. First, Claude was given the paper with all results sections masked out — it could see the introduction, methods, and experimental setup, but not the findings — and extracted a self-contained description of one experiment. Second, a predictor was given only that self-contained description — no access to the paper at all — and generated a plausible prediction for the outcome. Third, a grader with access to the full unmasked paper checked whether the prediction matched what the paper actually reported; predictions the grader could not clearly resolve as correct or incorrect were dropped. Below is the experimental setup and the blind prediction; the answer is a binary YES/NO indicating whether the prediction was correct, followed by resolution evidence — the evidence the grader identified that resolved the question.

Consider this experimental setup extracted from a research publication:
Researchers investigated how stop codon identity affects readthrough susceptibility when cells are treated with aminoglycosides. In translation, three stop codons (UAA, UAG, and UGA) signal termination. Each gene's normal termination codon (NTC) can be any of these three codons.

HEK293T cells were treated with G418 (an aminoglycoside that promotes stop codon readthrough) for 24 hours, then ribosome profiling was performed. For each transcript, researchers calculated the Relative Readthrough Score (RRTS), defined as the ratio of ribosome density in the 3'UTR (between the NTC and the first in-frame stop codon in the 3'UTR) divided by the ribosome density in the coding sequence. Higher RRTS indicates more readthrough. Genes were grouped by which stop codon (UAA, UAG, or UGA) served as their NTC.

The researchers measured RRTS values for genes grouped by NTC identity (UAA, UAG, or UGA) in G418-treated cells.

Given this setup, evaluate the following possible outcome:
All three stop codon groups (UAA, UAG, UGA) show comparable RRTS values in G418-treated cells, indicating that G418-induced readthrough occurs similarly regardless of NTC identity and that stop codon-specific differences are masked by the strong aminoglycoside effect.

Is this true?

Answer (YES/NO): NO